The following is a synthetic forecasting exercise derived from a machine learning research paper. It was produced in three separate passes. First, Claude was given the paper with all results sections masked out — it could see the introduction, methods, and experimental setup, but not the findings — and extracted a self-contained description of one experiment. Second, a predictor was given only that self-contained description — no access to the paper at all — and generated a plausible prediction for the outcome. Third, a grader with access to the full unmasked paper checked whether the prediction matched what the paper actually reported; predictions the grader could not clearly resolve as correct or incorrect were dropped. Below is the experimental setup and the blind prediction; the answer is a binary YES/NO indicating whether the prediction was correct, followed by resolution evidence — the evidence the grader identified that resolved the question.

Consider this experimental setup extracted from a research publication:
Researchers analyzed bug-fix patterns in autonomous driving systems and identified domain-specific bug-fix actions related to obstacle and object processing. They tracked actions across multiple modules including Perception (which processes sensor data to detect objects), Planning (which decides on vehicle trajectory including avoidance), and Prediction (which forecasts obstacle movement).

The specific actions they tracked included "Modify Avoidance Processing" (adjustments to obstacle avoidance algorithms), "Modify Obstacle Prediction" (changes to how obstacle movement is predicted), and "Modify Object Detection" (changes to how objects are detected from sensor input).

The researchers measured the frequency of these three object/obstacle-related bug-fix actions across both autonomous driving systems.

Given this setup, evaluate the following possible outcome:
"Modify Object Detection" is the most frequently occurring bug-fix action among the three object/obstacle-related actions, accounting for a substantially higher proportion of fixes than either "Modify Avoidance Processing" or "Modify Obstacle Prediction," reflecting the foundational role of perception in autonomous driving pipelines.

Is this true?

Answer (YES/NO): NO